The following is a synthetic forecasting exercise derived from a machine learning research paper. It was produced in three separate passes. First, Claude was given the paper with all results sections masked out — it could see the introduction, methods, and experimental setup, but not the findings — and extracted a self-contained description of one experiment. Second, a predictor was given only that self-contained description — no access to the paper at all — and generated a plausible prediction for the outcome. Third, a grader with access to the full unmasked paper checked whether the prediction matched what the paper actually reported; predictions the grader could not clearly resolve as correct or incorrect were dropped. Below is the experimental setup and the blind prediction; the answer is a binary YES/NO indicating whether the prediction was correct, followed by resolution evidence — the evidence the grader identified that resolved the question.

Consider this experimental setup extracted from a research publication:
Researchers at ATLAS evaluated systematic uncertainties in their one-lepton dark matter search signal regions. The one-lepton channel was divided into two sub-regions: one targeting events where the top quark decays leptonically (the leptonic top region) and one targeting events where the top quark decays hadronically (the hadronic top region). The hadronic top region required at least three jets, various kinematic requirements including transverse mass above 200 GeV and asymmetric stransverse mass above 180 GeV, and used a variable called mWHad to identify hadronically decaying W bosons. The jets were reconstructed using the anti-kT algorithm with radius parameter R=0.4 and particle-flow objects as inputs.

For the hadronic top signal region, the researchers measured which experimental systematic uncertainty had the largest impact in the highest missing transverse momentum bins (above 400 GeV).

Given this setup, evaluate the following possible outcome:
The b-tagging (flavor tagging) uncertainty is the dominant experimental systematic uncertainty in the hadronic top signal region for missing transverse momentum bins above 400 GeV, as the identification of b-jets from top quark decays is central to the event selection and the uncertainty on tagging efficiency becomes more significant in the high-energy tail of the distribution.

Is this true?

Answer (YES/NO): NO